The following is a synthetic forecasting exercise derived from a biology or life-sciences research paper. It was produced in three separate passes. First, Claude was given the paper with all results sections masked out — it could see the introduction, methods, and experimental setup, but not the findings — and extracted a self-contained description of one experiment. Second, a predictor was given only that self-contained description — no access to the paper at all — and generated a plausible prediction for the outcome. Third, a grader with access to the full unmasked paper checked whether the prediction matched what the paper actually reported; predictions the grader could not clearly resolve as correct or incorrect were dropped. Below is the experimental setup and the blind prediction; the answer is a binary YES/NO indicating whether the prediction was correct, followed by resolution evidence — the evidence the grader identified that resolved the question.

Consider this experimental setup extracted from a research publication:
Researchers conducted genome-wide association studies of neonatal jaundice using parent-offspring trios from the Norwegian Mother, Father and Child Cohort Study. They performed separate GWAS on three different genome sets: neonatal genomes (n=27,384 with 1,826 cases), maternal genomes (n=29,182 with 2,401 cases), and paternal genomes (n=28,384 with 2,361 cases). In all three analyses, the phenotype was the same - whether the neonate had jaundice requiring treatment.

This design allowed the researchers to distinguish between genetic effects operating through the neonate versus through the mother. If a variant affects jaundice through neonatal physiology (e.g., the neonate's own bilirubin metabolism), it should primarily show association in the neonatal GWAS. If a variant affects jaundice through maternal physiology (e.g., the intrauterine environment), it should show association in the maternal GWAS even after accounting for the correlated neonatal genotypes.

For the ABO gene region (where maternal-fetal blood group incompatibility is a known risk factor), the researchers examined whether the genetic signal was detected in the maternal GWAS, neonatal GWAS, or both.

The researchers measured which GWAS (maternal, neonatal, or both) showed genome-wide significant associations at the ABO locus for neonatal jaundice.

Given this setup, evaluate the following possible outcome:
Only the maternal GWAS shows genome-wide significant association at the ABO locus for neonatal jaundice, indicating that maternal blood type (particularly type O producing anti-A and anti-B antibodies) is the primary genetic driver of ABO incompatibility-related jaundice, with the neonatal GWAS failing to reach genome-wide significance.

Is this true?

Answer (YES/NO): YES